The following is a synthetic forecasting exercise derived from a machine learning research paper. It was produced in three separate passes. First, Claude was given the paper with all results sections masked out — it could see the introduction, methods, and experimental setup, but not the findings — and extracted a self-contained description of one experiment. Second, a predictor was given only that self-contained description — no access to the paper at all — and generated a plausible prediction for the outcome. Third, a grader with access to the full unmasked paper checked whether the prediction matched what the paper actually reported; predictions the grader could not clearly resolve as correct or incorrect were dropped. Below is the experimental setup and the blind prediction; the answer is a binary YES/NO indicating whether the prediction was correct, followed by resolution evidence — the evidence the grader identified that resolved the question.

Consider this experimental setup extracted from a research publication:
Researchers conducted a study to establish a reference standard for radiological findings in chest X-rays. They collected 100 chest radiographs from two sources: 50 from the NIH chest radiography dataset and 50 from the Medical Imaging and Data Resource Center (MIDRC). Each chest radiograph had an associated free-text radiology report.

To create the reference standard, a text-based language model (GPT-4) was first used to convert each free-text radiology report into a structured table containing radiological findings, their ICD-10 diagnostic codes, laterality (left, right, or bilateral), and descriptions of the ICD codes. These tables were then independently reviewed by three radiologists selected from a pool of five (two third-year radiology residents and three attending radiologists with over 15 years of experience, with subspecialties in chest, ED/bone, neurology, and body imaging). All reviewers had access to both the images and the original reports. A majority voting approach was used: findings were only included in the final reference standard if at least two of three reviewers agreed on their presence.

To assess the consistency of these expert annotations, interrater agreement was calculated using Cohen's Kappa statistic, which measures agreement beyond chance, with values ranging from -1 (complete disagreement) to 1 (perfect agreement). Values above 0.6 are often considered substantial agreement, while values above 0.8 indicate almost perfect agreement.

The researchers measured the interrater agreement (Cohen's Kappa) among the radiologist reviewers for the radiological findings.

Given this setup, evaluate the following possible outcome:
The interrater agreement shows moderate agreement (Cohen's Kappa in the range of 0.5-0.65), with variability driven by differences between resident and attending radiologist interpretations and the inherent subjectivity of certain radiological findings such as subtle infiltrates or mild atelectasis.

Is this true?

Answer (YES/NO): NO